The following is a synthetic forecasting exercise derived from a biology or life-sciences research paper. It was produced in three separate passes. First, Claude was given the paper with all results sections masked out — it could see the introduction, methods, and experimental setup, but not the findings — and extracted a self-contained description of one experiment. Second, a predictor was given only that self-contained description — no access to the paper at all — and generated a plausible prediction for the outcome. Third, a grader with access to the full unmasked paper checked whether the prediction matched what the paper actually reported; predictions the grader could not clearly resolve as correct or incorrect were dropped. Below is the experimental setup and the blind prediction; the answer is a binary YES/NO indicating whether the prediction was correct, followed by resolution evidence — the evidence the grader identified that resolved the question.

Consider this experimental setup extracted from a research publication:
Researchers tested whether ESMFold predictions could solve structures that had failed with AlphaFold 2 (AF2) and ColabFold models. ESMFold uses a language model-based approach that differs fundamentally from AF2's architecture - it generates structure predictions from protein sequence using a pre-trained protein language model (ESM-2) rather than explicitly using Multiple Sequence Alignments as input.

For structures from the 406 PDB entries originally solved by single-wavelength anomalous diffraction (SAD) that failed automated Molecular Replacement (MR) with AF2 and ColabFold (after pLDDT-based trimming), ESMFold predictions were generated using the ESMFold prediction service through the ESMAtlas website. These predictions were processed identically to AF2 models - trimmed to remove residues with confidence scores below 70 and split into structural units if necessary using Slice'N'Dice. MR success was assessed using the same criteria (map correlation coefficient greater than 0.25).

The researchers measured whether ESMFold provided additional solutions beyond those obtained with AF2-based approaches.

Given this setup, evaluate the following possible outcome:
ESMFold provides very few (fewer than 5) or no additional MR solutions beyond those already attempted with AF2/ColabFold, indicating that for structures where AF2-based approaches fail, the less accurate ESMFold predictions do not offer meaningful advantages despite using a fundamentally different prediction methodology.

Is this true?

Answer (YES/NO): NO